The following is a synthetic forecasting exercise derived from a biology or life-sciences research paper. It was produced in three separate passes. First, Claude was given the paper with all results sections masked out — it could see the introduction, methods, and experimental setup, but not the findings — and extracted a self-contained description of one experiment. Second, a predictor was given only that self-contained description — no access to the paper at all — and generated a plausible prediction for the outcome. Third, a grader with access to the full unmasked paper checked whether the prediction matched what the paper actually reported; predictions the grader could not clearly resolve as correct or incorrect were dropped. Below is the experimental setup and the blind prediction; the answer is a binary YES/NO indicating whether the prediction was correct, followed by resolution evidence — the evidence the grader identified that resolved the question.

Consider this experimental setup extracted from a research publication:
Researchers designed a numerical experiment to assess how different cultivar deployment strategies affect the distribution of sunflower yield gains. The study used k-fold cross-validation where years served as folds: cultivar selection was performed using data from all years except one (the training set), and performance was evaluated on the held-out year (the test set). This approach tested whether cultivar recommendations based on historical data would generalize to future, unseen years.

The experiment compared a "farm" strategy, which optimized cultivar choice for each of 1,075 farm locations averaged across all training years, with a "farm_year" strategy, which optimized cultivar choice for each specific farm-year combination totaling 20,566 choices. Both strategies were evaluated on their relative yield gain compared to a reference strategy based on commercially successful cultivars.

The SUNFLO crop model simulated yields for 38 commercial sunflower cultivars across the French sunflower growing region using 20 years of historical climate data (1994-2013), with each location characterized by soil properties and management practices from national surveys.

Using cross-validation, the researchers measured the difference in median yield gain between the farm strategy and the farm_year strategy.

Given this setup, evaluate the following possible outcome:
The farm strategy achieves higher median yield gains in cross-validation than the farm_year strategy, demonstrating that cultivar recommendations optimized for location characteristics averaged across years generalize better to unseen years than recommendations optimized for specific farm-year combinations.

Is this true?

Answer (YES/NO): NO